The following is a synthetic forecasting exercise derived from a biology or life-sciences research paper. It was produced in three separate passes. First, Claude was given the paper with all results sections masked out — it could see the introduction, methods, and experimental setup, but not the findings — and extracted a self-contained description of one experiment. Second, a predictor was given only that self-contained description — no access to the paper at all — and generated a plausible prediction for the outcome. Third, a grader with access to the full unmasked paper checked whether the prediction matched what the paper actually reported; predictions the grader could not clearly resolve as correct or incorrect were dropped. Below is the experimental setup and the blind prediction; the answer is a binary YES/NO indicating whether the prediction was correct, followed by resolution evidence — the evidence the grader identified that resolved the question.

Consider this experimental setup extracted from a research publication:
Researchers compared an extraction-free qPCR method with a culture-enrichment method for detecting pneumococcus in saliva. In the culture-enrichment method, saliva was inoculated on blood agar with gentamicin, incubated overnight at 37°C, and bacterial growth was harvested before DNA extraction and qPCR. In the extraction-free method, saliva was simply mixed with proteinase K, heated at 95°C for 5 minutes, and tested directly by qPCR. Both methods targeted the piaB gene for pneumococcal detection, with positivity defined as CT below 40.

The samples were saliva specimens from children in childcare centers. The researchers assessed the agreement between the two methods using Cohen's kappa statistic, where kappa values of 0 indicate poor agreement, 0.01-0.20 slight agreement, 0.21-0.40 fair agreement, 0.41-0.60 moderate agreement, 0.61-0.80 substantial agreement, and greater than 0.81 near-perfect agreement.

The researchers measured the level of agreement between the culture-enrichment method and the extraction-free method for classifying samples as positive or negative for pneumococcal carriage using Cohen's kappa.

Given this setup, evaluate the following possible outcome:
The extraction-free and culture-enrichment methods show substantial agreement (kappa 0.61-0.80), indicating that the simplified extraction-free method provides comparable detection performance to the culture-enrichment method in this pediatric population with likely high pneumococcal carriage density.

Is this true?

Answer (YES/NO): NO